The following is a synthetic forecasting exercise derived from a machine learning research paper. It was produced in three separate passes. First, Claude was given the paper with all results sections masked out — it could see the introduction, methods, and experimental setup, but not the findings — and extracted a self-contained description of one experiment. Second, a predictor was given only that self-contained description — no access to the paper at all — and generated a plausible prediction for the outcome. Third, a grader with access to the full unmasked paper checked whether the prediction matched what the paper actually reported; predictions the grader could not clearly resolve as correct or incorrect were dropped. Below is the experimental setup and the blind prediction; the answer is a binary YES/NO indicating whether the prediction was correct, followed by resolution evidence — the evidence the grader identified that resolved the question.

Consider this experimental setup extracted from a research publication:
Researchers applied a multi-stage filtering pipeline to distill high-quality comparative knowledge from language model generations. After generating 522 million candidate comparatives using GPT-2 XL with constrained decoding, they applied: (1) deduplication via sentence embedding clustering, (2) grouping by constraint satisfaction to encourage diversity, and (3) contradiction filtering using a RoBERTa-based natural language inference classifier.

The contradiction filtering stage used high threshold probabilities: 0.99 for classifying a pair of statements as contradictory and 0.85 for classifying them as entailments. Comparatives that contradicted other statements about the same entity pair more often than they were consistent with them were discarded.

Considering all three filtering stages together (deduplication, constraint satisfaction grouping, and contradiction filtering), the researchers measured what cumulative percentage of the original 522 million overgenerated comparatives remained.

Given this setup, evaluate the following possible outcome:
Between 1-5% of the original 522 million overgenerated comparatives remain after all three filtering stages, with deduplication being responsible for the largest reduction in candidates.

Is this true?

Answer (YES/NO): YES